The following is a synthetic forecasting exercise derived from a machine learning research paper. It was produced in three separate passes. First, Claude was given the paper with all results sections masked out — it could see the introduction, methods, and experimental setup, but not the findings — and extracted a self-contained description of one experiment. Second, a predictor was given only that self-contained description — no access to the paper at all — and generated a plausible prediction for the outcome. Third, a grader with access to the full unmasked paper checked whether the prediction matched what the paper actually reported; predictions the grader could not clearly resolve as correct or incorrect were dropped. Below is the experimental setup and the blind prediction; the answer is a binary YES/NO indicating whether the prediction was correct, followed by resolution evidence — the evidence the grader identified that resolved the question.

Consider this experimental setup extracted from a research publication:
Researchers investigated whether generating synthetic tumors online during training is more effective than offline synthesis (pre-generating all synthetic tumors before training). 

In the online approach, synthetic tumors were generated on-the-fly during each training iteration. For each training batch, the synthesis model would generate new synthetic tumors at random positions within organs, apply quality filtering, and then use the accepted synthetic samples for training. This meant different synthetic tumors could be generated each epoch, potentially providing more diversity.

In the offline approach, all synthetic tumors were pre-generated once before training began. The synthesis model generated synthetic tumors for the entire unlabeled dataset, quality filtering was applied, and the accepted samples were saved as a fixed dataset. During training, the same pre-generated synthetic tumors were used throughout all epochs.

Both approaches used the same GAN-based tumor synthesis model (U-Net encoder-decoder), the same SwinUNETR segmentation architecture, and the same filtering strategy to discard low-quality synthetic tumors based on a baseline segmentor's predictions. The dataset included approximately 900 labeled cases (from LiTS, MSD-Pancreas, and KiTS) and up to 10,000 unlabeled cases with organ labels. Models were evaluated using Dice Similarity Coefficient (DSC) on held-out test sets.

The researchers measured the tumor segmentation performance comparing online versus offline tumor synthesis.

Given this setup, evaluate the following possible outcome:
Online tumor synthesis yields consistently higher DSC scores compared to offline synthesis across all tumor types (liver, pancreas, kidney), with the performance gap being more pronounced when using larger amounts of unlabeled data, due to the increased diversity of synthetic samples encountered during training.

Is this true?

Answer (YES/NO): NO